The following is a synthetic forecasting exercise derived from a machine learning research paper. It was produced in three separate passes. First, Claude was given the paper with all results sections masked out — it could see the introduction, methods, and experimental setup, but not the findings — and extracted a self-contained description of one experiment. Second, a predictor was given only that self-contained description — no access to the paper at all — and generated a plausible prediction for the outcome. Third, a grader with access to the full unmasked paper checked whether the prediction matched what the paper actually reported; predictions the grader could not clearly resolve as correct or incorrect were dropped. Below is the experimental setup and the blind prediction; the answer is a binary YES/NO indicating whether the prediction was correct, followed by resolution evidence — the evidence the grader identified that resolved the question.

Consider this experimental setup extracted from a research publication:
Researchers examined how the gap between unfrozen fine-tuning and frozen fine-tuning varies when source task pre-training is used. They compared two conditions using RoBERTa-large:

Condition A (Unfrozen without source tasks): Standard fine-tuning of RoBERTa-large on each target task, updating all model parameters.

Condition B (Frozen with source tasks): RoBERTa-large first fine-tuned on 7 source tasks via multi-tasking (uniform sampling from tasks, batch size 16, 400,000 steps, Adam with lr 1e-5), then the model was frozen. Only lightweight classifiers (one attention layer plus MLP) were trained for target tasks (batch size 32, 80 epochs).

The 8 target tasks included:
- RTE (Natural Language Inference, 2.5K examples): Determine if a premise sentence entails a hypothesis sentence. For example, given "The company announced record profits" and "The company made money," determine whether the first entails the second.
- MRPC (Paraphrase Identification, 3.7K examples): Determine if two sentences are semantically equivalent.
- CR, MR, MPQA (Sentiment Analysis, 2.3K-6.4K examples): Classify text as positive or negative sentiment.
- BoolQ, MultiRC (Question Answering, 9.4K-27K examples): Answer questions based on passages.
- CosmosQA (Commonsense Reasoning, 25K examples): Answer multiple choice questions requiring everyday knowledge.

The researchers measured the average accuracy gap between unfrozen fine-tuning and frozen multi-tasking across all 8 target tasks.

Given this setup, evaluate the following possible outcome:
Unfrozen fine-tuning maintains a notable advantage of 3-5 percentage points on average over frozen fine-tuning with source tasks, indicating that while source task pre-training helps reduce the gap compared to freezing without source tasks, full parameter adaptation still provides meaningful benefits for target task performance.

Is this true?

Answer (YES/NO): YES